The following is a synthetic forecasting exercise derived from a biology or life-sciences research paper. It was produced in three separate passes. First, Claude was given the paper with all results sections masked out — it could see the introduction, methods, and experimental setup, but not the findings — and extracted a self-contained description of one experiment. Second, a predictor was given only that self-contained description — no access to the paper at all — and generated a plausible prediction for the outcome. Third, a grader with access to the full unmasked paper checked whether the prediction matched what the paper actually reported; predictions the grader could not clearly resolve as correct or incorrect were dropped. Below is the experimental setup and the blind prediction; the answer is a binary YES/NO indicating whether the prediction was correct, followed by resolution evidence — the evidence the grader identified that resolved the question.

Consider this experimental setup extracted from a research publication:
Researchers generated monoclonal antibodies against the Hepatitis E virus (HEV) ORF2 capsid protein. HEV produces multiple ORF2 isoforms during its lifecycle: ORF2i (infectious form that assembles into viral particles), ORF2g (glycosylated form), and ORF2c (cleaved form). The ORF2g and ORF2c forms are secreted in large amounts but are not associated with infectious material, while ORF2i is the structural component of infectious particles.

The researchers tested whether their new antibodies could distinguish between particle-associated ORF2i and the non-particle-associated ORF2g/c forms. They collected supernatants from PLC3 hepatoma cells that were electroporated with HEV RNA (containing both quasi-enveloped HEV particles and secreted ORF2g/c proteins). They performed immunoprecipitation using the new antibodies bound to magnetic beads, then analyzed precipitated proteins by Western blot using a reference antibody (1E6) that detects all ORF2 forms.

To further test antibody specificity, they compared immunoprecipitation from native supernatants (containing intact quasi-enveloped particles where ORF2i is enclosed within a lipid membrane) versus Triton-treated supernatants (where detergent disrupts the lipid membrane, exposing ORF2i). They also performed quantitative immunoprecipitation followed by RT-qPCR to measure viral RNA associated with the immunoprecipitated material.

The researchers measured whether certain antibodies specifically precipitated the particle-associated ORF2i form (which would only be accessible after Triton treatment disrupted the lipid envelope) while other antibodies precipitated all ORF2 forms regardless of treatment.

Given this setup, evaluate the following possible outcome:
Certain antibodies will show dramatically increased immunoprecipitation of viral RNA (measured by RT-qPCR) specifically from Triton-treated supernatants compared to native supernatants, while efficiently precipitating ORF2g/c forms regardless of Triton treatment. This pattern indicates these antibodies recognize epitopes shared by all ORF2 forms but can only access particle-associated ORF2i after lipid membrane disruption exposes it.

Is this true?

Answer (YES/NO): NO